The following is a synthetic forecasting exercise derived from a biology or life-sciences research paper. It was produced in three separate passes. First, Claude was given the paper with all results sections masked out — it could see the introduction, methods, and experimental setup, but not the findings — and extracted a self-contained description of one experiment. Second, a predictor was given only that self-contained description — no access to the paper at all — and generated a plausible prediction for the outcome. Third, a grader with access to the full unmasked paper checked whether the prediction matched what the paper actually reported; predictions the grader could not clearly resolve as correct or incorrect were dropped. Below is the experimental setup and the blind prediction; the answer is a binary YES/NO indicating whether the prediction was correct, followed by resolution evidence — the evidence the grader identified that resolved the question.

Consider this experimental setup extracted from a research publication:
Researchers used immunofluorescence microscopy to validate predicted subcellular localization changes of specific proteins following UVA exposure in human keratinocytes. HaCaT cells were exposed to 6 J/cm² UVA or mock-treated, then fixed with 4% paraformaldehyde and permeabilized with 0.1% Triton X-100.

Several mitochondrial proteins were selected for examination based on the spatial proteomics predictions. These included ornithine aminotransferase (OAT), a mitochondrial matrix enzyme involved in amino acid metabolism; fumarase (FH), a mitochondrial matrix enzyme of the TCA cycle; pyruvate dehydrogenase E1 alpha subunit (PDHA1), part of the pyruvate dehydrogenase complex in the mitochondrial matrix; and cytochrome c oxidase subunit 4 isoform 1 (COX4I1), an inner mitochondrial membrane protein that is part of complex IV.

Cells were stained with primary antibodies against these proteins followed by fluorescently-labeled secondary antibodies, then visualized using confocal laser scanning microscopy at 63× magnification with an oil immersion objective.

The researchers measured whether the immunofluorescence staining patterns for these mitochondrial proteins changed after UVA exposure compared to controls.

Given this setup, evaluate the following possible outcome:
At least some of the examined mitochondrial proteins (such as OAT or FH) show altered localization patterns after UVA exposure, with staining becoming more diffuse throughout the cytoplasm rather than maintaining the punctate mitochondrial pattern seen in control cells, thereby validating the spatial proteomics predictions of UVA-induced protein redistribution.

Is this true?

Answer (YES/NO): NO